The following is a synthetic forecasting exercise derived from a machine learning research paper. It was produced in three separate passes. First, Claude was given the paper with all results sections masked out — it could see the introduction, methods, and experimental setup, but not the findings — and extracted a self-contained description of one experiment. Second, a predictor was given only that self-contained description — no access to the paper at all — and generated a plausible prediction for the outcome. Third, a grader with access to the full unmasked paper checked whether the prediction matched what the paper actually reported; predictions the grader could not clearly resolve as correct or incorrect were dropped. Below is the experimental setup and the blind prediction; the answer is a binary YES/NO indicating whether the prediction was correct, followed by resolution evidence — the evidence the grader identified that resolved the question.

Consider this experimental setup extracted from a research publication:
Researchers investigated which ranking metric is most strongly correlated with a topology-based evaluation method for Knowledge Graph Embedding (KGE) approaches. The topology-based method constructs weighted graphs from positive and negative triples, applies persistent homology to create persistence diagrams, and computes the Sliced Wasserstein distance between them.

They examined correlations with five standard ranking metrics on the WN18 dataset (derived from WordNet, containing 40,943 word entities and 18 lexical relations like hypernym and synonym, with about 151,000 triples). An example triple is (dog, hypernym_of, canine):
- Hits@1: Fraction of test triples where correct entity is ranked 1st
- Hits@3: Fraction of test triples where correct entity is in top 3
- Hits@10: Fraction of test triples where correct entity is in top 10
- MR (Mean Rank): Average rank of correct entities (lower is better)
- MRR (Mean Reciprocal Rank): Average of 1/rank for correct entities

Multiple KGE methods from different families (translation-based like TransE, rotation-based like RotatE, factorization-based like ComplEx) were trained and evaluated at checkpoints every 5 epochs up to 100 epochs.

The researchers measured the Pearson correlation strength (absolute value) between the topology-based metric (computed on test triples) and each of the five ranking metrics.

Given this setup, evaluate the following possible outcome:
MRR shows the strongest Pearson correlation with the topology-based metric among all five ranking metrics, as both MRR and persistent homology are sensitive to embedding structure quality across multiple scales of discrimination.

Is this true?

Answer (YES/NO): NO